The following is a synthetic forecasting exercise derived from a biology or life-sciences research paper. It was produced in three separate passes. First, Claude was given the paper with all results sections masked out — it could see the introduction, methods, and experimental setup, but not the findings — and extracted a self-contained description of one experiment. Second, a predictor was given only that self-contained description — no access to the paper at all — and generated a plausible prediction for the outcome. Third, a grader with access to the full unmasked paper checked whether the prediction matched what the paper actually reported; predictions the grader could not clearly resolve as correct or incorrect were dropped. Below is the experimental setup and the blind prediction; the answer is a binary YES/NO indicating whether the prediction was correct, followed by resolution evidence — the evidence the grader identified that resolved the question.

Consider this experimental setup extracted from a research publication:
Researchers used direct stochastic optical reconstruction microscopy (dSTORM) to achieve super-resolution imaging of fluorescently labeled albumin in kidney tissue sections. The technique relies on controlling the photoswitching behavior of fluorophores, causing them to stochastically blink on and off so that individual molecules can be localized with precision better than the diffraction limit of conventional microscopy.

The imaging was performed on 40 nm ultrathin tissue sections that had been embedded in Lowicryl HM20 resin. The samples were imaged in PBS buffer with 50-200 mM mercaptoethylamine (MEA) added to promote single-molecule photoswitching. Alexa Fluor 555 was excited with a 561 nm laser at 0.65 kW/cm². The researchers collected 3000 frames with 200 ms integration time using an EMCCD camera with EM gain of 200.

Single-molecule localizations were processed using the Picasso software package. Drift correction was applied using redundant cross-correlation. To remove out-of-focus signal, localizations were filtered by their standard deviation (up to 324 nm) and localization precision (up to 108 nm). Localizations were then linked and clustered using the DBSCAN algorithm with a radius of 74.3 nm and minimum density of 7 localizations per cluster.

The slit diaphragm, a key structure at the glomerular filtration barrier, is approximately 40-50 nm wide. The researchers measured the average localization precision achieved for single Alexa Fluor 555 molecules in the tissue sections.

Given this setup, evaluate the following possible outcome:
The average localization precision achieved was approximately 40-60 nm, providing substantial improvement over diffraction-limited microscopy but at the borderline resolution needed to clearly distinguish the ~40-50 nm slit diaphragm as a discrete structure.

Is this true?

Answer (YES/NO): YES